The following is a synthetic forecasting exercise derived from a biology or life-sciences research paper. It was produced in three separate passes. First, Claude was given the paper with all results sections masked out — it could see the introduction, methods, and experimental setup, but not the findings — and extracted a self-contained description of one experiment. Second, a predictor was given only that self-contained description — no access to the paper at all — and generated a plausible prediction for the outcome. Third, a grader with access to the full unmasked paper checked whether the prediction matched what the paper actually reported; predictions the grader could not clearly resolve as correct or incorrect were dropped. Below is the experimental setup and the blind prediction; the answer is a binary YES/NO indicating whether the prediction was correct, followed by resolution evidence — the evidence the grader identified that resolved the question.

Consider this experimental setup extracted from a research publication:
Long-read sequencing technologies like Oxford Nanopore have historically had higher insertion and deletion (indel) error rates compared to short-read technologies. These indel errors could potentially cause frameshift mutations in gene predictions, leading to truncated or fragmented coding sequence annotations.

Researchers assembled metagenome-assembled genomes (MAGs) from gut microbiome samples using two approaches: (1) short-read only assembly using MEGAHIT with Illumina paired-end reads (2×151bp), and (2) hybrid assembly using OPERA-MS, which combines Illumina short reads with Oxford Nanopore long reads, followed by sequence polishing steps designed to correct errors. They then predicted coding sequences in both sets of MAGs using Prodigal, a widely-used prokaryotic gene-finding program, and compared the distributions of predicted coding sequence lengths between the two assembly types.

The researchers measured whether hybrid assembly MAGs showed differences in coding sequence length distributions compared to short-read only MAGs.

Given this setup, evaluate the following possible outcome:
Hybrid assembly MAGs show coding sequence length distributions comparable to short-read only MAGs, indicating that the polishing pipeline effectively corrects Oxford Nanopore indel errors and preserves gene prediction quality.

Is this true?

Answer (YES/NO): YES